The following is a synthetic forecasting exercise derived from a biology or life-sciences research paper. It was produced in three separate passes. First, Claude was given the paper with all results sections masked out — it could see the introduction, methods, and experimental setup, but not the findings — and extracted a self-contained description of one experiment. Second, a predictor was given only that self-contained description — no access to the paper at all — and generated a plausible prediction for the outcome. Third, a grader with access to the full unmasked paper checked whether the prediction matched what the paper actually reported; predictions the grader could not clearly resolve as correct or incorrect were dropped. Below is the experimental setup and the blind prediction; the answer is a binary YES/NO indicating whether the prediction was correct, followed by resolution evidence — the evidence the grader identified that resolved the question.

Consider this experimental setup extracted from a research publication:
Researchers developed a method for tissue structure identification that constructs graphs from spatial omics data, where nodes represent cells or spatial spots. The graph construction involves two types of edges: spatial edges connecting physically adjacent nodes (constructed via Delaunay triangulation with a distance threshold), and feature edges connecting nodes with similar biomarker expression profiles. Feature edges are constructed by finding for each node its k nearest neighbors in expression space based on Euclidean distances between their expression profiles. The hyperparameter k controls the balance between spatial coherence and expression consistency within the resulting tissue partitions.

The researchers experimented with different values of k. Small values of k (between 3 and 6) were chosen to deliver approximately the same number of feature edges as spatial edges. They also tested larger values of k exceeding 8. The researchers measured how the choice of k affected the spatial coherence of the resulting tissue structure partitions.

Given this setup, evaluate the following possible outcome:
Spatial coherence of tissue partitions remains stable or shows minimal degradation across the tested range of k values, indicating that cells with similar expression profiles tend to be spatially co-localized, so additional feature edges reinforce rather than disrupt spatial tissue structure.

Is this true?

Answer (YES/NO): NO